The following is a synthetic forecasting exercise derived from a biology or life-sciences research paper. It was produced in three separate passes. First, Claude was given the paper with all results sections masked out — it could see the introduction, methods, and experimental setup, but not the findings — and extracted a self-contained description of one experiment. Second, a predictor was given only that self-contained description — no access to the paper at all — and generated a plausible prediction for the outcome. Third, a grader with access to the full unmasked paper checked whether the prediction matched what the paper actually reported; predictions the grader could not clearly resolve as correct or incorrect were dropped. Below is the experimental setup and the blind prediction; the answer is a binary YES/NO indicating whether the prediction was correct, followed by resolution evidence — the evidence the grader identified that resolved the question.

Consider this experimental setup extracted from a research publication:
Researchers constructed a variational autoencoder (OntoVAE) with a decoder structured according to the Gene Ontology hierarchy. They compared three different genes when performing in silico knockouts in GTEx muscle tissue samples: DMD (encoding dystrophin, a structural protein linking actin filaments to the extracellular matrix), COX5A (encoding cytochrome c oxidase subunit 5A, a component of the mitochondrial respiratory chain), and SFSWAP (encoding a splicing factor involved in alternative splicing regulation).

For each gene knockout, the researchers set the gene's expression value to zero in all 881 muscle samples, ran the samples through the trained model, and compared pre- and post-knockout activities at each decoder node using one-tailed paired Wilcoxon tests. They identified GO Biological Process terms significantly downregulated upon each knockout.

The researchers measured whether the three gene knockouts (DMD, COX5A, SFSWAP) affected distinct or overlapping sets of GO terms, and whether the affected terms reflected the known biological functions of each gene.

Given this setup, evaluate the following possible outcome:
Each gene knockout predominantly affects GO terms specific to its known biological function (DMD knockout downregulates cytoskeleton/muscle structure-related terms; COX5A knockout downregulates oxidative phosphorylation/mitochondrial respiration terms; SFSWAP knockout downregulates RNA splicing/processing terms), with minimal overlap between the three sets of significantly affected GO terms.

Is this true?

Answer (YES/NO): YES